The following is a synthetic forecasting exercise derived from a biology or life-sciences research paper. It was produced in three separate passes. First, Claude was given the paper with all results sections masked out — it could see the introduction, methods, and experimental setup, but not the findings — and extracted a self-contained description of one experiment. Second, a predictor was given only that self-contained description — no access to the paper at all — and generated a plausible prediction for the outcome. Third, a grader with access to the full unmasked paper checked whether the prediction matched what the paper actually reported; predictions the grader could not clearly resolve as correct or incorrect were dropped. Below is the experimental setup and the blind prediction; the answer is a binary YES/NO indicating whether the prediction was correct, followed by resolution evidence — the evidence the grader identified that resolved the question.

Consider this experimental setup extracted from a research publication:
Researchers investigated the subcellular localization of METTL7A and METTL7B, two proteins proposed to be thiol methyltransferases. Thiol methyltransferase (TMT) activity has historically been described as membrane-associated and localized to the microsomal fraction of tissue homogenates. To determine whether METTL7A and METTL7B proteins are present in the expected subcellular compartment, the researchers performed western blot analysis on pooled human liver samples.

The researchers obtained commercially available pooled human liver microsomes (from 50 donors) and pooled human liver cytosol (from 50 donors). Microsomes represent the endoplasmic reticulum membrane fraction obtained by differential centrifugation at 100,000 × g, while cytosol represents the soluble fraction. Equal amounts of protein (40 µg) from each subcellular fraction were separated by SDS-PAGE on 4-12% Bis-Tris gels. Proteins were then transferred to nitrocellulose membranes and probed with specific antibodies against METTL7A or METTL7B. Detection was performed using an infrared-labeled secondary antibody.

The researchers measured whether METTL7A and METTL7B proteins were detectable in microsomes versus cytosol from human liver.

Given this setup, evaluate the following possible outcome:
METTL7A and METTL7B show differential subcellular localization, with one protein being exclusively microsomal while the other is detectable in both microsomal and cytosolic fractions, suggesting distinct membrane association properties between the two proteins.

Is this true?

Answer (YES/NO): NO